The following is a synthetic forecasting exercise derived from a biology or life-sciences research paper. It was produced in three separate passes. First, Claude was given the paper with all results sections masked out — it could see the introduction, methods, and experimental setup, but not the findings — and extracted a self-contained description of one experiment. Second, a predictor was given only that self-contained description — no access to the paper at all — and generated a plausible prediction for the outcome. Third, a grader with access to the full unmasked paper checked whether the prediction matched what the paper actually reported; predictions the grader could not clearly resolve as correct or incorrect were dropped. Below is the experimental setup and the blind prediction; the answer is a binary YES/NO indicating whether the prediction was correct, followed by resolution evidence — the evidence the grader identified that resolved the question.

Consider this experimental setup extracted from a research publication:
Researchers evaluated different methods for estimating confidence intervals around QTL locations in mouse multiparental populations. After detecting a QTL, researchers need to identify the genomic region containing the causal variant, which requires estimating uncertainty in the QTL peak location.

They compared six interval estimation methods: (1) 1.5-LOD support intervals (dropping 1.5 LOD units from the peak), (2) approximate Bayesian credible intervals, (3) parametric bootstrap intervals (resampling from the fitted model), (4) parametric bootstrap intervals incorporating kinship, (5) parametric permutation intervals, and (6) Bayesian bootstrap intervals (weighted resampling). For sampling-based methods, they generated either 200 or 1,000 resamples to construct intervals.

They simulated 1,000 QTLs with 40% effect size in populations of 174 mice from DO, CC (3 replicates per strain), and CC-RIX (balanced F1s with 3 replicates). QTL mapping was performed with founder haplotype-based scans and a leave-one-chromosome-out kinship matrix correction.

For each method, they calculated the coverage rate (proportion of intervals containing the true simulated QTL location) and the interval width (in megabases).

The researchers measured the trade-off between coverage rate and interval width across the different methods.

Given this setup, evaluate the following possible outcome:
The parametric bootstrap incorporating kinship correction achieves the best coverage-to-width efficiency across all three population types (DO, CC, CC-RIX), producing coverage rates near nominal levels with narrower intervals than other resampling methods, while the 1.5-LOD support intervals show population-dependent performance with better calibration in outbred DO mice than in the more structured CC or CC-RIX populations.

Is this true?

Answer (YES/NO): NO